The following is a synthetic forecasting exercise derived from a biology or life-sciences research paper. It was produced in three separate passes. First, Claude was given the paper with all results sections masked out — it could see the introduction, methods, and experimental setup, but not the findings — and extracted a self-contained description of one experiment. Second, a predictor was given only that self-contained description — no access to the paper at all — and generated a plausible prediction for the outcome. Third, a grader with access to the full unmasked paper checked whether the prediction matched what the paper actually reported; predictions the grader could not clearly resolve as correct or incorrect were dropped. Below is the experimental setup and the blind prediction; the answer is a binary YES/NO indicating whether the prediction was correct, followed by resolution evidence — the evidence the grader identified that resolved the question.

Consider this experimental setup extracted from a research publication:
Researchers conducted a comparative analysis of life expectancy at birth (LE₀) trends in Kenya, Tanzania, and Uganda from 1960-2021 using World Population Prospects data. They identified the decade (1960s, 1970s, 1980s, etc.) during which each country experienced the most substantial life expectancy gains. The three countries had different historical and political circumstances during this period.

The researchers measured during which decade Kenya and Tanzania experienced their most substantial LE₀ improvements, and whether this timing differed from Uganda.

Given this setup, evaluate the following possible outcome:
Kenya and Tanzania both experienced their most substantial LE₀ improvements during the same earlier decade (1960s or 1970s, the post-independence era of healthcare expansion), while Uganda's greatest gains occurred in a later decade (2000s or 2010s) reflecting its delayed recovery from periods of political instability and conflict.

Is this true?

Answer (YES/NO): NO